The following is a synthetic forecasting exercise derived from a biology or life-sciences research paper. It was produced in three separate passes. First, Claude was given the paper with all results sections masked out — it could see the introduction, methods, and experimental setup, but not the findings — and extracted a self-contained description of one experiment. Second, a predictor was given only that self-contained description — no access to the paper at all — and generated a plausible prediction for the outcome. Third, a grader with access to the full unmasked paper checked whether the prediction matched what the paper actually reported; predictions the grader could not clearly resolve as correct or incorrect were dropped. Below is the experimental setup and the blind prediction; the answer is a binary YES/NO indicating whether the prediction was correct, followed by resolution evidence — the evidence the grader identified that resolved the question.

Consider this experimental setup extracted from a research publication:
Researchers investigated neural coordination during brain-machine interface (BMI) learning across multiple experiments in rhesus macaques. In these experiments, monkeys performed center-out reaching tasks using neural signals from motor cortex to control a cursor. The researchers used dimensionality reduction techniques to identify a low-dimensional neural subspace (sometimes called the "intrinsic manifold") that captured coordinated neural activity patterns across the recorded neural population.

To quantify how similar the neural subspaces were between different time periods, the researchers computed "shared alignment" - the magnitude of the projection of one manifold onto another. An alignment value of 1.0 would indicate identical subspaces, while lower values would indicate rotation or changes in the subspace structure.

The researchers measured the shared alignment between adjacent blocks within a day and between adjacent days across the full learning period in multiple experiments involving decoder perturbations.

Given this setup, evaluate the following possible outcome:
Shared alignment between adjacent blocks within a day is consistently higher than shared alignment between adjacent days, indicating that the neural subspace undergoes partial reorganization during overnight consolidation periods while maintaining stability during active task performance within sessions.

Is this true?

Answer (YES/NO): NO